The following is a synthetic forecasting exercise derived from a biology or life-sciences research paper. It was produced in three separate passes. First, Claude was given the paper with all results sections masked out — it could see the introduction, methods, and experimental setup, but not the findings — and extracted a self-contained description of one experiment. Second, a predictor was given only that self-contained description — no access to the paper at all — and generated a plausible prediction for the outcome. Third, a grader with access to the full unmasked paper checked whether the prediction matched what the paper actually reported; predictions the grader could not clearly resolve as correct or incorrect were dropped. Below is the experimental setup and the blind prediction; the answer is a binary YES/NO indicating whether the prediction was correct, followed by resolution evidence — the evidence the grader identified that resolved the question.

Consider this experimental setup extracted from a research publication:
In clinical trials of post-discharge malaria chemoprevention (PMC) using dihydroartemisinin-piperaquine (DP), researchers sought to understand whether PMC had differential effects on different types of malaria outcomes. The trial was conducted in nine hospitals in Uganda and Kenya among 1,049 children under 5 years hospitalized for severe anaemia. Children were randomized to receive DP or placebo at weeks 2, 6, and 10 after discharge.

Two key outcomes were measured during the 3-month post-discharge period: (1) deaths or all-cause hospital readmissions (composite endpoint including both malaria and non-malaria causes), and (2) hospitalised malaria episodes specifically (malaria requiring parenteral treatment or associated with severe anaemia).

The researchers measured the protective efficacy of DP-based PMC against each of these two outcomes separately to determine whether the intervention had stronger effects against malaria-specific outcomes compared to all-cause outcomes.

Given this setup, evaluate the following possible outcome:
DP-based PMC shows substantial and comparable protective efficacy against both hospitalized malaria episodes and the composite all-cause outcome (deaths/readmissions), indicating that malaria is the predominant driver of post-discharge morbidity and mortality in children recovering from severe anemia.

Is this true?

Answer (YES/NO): NO